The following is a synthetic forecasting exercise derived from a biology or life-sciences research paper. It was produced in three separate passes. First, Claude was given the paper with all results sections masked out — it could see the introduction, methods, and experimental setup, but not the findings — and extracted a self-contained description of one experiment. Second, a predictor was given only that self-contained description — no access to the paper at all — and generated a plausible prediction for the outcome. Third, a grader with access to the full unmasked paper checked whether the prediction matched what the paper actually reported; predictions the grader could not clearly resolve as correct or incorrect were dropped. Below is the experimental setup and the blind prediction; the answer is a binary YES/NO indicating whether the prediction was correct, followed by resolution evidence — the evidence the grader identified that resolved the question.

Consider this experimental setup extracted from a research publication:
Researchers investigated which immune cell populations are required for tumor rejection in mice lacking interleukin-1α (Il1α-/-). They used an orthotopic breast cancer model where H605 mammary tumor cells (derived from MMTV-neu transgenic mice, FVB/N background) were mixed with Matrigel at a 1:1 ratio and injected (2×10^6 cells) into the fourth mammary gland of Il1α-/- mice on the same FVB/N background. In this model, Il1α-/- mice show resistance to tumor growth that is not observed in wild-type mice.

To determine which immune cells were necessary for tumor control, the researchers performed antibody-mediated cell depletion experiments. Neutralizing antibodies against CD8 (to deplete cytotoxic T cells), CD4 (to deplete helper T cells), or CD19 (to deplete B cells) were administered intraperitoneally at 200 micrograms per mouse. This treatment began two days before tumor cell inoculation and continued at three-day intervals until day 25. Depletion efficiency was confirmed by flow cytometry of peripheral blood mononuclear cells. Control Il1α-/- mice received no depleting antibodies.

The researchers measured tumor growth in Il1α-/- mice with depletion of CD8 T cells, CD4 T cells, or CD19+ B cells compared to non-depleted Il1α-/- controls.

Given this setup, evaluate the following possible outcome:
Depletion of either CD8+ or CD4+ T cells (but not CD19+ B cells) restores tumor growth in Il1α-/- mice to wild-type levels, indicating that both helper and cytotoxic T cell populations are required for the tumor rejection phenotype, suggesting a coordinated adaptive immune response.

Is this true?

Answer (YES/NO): NO